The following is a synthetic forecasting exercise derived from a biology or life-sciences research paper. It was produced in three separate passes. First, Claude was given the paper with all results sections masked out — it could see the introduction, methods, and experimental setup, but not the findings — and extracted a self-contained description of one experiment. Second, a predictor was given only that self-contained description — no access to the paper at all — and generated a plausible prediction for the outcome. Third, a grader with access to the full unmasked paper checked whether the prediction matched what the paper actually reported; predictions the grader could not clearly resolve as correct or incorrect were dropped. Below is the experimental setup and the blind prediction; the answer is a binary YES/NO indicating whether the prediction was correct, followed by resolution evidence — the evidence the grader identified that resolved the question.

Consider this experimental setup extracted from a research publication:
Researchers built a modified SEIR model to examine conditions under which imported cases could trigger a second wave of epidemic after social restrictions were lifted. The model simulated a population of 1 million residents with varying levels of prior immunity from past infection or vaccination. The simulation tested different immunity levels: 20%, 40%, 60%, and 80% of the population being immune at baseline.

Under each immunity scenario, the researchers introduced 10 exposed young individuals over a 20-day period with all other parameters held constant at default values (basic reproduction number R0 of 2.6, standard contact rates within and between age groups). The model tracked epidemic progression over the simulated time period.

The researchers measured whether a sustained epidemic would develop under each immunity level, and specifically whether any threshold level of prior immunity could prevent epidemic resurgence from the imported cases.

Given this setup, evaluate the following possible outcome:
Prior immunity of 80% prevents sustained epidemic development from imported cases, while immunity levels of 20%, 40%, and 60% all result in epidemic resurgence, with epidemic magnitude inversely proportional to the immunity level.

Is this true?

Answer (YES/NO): NO